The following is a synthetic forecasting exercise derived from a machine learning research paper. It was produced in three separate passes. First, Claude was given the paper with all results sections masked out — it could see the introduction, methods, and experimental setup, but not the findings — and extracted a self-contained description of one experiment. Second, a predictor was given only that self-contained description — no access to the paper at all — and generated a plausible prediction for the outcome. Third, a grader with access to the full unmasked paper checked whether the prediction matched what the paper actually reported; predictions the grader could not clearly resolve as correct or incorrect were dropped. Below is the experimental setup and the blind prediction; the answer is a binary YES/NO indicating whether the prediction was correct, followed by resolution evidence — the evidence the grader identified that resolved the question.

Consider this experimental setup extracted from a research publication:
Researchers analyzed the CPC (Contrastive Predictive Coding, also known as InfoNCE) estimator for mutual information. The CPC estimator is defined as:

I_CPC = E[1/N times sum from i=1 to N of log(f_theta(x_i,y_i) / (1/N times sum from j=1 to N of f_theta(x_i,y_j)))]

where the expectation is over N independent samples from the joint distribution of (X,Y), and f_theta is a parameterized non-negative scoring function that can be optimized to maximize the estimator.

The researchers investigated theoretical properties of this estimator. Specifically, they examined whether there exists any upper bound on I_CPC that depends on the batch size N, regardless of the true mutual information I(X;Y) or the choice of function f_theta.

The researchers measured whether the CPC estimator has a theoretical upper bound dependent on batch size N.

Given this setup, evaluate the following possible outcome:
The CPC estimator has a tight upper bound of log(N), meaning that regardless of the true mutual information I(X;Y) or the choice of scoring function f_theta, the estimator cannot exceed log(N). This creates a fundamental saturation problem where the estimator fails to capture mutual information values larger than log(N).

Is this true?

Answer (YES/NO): YES